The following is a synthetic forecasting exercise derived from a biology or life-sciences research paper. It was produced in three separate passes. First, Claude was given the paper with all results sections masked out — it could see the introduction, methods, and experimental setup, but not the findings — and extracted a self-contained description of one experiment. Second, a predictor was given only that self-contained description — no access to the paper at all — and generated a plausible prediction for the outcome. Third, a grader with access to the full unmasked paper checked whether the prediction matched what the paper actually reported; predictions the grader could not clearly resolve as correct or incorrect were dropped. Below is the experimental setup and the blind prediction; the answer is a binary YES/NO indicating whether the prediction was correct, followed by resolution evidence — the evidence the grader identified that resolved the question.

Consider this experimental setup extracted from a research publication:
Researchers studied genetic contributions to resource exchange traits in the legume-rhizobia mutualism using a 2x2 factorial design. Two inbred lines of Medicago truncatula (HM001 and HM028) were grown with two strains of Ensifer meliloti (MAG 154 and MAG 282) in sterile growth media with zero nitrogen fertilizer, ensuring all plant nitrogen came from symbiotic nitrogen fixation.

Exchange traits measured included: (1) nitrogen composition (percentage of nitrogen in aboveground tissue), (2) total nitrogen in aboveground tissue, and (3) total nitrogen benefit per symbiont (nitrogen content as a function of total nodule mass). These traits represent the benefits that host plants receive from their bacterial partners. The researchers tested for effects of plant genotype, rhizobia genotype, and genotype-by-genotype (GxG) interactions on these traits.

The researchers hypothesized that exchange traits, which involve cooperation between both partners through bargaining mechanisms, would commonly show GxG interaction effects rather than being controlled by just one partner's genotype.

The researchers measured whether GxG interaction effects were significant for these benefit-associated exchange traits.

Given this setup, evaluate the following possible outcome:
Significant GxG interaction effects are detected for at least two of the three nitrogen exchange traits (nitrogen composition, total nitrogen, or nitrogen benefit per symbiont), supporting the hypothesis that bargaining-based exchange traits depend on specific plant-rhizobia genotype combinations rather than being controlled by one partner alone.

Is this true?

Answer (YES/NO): YES